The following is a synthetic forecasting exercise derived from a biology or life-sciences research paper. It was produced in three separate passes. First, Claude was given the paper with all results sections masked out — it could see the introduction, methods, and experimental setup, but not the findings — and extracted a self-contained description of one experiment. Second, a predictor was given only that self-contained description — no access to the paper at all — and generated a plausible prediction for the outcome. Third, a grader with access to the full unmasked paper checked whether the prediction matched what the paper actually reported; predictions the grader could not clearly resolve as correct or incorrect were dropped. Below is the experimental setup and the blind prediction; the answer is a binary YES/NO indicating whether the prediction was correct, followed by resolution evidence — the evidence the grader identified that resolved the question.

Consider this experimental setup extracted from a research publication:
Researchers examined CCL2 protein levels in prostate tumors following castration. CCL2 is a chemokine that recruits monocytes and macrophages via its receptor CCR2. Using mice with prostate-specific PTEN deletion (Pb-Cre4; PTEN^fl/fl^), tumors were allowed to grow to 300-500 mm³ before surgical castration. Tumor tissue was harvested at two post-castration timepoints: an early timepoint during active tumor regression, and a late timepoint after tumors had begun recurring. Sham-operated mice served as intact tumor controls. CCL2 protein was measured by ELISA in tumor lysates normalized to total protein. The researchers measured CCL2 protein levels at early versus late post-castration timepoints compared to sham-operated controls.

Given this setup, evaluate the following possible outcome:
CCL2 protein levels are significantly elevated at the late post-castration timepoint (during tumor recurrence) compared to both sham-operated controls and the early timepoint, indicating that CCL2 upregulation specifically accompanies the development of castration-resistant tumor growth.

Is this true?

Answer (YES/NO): YES